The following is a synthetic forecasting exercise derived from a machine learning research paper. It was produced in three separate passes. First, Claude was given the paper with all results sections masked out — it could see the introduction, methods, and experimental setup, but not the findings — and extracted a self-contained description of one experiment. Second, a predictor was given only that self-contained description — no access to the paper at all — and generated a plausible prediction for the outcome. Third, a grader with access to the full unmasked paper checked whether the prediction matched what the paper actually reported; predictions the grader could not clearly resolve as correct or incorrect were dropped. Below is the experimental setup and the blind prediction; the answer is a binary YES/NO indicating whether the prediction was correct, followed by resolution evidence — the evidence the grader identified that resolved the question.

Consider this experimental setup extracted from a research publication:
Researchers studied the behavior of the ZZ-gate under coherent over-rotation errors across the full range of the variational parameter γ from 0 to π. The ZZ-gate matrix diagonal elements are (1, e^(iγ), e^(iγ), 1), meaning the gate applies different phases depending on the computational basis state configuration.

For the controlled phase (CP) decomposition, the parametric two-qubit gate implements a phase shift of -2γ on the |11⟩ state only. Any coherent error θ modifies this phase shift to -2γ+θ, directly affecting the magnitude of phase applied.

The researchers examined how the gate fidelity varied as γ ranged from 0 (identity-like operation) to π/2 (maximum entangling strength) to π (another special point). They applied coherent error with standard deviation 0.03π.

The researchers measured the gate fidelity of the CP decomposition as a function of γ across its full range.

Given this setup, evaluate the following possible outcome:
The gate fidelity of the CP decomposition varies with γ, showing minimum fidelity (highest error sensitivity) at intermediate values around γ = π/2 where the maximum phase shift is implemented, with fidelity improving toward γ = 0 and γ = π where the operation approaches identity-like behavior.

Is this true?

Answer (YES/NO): NO